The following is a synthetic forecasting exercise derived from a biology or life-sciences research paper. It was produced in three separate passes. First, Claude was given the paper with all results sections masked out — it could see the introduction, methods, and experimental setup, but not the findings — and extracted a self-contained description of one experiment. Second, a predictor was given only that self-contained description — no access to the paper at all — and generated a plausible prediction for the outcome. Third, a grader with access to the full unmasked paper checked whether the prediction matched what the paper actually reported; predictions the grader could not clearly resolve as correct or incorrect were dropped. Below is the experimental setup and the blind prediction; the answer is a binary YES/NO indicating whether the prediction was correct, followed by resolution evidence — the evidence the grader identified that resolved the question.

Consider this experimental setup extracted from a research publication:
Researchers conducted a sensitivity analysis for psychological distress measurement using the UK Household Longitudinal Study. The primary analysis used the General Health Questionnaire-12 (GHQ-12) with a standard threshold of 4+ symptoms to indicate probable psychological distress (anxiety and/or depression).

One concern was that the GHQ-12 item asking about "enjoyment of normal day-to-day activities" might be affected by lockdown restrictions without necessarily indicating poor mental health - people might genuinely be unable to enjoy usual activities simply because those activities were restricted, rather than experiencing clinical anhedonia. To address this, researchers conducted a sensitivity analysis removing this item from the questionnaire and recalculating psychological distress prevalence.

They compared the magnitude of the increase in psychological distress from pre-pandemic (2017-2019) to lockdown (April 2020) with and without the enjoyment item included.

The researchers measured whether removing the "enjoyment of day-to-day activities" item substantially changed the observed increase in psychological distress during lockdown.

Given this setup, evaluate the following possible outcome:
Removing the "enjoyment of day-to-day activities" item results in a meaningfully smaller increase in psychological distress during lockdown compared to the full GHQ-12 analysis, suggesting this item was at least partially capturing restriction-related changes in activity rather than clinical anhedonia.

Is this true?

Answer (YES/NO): NO